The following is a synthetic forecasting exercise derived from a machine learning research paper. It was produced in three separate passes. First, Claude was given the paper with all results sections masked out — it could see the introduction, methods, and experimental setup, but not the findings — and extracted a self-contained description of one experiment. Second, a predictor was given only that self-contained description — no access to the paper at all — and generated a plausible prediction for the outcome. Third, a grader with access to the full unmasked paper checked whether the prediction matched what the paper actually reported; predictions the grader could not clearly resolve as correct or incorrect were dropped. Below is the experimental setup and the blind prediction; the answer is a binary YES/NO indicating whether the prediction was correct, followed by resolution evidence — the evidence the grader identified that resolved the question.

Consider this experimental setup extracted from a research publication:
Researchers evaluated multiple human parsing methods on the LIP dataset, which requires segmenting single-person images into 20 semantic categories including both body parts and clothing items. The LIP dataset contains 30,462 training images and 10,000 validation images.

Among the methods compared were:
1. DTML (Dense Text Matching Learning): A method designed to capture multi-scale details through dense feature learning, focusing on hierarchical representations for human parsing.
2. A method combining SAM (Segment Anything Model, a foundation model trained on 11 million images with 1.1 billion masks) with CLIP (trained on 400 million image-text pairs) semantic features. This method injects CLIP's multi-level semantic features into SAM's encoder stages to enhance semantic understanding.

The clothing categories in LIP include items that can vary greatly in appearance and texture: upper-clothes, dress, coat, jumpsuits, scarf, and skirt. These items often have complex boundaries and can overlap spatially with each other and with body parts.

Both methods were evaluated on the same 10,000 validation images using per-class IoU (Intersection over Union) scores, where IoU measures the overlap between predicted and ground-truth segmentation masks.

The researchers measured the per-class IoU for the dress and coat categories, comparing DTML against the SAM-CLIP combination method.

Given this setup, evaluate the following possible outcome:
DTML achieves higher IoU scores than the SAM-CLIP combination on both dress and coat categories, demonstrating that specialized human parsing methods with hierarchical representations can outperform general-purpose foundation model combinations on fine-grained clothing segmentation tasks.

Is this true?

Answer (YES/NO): YES